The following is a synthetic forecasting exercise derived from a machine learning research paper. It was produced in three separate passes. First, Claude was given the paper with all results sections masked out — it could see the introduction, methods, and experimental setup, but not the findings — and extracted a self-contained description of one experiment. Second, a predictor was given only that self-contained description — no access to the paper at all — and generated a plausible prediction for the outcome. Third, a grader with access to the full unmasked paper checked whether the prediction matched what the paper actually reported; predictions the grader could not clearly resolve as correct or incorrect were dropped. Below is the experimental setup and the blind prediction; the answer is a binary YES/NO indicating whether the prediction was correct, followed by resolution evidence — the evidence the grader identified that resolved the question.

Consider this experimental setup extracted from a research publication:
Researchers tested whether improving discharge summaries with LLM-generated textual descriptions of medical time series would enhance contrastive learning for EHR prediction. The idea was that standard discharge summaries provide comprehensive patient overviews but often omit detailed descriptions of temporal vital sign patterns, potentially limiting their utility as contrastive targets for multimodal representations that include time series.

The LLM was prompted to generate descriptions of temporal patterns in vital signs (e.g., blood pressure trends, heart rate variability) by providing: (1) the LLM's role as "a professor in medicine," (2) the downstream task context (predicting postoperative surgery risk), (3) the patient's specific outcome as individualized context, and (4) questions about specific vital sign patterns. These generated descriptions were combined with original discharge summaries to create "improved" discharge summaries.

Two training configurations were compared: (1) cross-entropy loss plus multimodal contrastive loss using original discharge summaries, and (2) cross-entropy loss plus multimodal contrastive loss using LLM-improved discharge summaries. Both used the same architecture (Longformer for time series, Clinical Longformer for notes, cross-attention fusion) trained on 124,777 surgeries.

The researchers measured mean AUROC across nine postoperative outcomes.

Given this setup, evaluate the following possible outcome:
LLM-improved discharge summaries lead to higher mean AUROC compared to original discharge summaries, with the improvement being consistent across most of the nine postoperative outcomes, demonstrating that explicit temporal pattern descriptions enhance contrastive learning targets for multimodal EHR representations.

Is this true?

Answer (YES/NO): YES